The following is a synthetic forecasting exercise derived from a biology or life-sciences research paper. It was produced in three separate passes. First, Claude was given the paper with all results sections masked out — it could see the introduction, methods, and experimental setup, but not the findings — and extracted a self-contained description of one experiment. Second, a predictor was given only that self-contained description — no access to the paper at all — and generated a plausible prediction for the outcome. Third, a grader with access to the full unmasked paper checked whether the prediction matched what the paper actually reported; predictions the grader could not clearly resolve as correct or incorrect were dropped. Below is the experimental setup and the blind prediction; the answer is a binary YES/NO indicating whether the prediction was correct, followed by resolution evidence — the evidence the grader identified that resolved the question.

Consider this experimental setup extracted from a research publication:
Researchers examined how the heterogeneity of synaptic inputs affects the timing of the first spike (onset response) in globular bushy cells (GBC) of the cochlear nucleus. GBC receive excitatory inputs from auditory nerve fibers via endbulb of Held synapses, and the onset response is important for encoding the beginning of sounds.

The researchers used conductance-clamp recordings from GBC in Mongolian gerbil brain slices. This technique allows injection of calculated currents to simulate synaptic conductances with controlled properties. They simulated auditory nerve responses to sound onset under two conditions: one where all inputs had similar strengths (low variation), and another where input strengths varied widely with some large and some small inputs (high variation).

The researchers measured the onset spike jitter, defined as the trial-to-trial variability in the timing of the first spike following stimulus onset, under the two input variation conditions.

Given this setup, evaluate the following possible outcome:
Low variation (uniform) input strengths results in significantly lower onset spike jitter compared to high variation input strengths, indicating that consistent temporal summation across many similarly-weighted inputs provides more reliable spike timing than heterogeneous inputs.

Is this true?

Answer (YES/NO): YES